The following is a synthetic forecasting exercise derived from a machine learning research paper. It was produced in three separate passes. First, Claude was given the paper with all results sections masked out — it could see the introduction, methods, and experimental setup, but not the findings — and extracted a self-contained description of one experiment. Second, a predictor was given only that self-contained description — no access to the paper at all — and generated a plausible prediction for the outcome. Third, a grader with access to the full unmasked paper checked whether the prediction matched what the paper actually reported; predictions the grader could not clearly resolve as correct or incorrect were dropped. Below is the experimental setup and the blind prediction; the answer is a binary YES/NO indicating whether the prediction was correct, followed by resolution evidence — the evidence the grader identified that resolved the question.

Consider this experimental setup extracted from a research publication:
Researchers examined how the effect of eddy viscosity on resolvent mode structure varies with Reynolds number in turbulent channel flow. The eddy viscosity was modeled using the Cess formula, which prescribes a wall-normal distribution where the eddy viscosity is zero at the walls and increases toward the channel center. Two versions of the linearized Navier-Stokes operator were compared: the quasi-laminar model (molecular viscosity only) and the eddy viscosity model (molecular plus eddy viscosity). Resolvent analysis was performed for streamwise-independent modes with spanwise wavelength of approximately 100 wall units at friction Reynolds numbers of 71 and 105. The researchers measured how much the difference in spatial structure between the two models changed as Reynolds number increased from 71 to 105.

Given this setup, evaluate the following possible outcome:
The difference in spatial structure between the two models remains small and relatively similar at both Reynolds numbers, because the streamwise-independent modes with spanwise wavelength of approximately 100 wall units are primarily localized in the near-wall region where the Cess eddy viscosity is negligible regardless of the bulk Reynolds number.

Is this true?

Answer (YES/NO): NO